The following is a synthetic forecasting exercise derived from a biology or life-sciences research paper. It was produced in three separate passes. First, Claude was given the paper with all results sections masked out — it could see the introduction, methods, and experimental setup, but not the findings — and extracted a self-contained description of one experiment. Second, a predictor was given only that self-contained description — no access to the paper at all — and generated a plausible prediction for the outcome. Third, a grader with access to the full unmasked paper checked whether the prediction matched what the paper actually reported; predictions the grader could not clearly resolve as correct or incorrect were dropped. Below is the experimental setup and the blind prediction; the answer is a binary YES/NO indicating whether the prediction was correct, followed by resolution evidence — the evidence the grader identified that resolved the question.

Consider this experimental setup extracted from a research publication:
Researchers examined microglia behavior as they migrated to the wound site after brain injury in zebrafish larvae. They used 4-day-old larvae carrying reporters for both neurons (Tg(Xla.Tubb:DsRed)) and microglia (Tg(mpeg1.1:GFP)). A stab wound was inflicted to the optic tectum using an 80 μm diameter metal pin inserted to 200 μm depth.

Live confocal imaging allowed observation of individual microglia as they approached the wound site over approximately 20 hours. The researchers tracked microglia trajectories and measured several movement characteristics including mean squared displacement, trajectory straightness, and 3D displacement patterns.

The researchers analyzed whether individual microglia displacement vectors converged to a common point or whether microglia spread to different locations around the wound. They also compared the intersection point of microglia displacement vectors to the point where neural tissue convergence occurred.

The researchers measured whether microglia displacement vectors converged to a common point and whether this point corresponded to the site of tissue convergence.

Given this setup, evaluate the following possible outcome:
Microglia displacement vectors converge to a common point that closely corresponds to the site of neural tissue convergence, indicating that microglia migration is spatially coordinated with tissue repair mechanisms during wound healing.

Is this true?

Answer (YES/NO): YES